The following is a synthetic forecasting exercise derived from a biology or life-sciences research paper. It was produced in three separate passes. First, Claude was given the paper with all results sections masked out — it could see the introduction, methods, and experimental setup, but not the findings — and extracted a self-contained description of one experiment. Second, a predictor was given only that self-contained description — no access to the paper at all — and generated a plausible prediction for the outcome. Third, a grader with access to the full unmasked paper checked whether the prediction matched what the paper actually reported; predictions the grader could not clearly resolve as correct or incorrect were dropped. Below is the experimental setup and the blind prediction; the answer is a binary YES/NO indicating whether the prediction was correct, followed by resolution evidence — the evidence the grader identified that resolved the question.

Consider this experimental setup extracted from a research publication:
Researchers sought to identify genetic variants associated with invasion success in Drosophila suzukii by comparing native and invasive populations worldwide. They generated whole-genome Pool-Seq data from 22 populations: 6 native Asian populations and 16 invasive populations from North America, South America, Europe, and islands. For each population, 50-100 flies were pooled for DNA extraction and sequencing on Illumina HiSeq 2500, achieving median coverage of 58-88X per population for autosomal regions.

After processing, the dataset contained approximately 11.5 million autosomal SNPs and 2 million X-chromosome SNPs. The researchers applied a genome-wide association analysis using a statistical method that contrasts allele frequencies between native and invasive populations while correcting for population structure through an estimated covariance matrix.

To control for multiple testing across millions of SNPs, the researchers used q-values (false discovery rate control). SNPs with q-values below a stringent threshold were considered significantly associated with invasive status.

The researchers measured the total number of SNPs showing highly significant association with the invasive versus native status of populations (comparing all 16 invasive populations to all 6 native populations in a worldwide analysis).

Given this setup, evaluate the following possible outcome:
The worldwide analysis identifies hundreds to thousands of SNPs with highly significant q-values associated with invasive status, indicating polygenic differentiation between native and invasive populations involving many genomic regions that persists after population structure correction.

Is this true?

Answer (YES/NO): NO